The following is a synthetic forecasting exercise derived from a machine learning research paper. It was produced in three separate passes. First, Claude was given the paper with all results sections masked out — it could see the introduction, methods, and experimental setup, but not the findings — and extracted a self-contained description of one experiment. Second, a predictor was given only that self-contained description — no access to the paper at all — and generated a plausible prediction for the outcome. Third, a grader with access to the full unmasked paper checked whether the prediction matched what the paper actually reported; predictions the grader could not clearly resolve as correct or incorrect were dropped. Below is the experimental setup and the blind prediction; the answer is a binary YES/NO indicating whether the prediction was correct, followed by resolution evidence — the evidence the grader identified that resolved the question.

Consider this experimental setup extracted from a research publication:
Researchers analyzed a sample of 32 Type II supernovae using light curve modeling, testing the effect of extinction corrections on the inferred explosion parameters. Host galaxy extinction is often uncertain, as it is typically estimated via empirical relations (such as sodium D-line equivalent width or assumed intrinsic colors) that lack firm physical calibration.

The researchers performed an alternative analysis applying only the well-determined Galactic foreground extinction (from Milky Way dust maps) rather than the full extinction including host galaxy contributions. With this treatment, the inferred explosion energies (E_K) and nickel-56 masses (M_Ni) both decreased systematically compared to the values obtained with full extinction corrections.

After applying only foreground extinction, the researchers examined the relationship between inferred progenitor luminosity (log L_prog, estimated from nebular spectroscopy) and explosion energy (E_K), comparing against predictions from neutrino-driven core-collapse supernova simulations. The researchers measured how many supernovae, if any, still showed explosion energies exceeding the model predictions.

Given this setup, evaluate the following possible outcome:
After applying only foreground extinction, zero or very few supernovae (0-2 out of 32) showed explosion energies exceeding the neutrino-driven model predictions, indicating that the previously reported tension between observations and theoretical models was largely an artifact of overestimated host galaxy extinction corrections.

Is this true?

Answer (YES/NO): YES